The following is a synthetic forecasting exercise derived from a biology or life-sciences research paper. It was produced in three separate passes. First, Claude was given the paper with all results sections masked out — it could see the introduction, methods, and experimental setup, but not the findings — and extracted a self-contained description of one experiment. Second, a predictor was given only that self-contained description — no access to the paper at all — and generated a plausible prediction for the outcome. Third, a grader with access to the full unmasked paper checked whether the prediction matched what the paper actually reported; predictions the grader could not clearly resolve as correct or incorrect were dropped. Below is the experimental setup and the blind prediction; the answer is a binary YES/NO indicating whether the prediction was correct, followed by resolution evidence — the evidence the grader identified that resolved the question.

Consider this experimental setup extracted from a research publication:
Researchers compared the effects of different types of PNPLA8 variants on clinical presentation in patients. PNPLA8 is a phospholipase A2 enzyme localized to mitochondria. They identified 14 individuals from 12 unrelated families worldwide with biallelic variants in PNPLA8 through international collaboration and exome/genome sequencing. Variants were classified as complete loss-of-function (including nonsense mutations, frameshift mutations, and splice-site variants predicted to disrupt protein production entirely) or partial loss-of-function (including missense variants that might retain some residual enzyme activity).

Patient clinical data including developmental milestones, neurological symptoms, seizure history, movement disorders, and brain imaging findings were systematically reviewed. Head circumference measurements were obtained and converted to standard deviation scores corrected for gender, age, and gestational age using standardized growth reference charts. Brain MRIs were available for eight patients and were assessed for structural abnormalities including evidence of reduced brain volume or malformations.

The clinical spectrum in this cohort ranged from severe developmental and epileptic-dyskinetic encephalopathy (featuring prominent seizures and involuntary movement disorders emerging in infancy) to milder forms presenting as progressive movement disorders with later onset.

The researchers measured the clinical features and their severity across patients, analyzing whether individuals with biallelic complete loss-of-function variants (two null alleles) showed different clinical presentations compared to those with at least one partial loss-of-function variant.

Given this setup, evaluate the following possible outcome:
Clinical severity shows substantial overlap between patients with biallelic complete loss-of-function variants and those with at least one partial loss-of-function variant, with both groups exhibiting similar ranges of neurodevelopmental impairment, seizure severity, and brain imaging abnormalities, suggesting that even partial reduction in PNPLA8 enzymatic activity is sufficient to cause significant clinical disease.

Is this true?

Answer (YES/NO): NO